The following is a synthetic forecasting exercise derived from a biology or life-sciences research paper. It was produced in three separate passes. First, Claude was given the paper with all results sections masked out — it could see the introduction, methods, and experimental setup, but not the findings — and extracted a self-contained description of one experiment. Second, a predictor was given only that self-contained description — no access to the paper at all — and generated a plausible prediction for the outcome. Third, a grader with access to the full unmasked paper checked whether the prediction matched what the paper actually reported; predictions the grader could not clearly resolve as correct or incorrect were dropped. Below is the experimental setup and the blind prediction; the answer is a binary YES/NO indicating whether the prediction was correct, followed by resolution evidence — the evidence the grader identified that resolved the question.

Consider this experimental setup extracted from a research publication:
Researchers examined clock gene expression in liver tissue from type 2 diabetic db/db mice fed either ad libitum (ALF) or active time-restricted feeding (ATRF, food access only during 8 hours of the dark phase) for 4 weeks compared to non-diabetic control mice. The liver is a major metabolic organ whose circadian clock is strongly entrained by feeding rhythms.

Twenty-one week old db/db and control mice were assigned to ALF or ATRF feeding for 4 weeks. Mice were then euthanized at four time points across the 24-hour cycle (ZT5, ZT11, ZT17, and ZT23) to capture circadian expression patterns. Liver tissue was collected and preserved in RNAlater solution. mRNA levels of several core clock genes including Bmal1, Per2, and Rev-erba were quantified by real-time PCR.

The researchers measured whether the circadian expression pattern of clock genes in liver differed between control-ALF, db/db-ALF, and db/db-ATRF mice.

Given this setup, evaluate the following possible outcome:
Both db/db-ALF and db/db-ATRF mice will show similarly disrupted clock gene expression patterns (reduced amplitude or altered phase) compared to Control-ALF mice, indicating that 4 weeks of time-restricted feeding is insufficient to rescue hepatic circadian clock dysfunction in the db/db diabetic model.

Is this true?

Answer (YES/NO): NO